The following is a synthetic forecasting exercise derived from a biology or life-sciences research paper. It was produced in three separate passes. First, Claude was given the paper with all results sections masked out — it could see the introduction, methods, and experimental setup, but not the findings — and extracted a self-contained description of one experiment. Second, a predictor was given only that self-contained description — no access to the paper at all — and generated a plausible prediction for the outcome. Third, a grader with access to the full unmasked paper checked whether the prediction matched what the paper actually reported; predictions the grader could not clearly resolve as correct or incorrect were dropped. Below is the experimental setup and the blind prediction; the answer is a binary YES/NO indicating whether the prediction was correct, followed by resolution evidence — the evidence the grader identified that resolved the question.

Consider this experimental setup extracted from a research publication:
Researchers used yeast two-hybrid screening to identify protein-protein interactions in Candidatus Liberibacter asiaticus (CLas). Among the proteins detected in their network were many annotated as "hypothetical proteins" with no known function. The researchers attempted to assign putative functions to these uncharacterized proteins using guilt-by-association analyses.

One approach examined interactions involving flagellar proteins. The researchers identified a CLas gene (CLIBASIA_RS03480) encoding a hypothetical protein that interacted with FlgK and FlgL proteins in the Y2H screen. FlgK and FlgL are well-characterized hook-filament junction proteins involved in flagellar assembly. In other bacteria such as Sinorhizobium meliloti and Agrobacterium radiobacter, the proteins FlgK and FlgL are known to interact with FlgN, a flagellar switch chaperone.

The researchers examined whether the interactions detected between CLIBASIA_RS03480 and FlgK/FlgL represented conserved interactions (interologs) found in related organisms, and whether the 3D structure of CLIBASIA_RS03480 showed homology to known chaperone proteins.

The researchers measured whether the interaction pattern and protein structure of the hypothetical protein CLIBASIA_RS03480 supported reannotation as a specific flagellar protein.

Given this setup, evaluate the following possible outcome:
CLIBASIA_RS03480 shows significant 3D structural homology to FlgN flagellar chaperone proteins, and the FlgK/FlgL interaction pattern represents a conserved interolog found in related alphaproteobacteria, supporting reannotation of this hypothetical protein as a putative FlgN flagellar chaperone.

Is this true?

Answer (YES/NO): YES